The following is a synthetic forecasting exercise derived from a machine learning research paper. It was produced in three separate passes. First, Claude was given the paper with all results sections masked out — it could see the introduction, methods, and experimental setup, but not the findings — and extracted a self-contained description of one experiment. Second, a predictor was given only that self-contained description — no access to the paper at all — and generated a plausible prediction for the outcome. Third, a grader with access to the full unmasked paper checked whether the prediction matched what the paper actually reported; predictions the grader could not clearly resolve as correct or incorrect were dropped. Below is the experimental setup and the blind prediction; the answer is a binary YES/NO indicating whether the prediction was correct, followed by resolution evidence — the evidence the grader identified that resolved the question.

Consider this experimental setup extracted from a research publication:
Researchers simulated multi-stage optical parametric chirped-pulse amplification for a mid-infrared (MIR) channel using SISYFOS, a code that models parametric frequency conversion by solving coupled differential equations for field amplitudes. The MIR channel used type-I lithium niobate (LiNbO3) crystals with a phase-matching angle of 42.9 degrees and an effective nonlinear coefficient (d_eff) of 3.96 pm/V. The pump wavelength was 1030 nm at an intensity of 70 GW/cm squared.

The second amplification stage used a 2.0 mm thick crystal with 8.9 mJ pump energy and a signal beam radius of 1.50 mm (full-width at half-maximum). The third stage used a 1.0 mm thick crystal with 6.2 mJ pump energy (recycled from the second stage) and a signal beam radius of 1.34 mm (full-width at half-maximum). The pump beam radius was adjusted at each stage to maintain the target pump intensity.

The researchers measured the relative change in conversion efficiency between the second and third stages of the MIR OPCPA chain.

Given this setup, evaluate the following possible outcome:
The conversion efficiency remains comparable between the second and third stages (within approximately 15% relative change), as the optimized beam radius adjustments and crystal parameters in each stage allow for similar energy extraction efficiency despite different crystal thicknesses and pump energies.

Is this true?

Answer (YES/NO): YES